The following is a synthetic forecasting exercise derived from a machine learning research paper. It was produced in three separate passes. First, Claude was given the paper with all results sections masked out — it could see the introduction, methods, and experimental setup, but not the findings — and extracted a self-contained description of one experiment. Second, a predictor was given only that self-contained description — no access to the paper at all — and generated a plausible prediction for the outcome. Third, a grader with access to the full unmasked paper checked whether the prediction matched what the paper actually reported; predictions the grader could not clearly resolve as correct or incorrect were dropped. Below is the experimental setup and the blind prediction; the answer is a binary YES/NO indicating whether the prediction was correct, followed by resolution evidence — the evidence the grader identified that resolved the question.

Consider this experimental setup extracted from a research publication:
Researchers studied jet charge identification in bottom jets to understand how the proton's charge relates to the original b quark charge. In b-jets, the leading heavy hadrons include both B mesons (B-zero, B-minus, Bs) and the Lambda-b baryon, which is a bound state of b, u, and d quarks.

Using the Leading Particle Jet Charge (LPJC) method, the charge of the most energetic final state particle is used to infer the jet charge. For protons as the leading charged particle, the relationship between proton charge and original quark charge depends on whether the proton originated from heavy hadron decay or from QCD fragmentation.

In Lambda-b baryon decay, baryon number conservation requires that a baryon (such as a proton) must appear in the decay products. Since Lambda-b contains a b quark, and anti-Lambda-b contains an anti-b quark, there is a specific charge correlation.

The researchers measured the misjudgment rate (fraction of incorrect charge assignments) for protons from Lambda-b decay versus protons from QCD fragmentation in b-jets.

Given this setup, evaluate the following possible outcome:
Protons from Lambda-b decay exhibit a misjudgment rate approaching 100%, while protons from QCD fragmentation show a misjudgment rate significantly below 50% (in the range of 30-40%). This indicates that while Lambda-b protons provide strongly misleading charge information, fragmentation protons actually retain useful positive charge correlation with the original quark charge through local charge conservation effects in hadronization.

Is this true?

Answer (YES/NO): NO